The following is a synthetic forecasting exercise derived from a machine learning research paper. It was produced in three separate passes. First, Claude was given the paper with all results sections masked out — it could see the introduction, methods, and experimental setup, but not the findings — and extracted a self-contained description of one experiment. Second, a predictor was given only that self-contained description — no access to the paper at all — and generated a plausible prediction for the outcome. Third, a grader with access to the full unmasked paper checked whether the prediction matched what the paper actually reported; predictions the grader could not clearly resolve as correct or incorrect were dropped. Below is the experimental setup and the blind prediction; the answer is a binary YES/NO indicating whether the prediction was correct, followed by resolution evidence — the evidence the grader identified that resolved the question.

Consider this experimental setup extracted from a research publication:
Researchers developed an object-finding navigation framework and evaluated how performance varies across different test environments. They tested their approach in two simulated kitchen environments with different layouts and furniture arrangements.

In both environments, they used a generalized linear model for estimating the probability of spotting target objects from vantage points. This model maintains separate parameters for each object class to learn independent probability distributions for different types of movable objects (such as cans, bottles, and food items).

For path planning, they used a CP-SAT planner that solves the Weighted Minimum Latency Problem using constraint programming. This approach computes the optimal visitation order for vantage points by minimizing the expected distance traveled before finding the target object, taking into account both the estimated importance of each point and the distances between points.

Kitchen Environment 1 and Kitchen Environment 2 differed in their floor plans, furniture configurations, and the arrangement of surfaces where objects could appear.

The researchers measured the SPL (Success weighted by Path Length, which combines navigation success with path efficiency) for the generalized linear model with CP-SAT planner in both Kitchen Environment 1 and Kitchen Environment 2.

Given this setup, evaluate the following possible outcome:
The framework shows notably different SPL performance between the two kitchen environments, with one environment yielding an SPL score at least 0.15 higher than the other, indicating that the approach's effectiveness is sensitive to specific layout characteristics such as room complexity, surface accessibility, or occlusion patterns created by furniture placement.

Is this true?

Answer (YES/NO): YES